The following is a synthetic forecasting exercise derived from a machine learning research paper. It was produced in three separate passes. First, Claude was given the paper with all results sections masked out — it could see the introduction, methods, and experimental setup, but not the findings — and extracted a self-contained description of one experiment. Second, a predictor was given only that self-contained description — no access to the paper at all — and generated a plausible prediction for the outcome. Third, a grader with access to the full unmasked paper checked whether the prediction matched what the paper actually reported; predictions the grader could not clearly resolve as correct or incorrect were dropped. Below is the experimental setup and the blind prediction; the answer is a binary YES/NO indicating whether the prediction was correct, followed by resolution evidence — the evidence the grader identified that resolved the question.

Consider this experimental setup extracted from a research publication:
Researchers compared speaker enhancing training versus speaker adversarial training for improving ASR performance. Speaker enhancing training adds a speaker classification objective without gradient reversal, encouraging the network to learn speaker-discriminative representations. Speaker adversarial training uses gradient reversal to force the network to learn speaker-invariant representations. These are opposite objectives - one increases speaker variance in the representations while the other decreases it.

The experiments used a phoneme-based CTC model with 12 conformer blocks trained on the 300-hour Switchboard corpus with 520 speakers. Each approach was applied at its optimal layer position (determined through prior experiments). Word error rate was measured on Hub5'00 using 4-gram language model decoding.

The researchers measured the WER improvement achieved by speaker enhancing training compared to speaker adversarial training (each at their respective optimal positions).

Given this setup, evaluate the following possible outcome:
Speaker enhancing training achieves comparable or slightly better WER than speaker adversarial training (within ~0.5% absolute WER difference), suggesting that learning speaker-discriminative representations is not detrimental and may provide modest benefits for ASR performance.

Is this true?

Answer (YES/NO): YES